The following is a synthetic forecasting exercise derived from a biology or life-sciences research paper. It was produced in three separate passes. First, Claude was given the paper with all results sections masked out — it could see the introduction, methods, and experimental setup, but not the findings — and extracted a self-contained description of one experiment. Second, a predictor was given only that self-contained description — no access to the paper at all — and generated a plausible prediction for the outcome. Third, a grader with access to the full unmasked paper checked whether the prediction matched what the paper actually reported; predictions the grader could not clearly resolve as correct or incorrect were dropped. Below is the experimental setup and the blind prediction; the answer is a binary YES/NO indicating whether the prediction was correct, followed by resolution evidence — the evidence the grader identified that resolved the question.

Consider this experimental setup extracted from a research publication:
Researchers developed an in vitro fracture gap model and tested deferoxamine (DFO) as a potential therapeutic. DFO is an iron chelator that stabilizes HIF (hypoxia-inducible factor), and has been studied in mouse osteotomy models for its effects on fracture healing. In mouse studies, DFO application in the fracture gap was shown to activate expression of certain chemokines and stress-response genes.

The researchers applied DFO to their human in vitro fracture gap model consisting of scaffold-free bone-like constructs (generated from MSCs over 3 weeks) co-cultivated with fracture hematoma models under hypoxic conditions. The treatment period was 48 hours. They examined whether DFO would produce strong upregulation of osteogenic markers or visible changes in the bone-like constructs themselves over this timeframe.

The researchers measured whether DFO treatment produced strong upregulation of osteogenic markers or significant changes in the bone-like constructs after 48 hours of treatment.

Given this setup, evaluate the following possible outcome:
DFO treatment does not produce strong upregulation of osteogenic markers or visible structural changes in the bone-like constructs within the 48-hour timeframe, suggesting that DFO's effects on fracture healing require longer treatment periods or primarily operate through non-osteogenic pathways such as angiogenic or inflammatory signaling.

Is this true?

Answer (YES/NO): YES